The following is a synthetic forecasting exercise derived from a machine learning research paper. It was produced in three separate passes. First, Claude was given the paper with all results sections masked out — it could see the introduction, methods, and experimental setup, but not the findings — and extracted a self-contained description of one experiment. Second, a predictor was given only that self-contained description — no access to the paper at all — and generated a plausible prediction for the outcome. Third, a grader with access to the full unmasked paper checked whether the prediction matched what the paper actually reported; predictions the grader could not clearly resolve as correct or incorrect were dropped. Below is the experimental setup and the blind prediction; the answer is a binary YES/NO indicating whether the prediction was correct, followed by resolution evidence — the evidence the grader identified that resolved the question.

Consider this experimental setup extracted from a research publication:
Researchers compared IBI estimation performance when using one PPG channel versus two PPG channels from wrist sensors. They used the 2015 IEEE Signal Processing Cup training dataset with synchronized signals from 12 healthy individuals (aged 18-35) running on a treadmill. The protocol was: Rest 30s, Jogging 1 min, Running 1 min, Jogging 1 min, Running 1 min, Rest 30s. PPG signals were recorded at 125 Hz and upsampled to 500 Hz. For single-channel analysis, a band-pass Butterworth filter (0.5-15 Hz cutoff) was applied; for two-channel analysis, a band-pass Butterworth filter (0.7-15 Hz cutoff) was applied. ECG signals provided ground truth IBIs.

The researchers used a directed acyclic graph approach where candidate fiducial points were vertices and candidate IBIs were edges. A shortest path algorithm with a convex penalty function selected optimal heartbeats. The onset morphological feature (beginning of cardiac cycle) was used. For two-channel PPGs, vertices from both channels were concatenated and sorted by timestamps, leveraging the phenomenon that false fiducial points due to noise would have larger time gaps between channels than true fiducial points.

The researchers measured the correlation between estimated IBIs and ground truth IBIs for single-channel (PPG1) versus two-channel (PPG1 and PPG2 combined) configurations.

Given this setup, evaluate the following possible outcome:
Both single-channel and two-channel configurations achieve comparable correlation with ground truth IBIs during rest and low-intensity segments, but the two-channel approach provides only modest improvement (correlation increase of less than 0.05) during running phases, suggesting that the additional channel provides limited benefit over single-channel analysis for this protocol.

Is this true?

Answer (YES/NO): NO